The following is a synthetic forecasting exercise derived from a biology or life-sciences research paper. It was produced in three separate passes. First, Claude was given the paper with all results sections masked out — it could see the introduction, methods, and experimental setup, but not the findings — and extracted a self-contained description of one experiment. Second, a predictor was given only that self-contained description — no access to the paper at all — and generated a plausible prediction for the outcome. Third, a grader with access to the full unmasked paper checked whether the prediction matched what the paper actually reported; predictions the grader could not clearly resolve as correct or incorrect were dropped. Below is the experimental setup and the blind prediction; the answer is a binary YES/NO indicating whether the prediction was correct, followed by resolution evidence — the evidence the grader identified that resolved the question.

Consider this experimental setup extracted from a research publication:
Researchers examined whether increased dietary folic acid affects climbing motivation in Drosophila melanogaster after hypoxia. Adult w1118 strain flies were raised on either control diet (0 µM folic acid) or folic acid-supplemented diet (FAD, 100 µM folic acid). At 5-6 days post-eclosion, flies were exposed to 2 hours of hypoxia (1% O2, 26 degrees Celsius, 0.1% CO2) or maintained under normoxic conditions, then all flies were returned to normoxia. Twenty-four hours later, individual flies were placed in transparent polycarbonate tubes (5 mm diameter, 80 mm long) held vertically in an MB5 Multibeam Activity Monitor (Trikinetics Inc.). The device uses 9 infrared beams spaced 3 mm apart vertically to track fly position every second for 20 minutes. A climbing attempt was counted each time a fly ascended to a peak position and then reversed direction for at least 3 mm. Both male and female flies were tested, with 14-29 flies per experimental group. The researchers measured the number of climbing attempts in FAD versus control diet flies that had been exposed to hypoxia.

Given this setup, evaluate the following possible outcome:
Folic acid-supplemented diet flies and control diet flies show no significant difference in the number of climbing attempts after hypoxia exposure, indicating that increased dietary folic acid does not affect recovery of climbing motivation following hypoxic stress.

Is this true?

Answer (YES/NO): YES